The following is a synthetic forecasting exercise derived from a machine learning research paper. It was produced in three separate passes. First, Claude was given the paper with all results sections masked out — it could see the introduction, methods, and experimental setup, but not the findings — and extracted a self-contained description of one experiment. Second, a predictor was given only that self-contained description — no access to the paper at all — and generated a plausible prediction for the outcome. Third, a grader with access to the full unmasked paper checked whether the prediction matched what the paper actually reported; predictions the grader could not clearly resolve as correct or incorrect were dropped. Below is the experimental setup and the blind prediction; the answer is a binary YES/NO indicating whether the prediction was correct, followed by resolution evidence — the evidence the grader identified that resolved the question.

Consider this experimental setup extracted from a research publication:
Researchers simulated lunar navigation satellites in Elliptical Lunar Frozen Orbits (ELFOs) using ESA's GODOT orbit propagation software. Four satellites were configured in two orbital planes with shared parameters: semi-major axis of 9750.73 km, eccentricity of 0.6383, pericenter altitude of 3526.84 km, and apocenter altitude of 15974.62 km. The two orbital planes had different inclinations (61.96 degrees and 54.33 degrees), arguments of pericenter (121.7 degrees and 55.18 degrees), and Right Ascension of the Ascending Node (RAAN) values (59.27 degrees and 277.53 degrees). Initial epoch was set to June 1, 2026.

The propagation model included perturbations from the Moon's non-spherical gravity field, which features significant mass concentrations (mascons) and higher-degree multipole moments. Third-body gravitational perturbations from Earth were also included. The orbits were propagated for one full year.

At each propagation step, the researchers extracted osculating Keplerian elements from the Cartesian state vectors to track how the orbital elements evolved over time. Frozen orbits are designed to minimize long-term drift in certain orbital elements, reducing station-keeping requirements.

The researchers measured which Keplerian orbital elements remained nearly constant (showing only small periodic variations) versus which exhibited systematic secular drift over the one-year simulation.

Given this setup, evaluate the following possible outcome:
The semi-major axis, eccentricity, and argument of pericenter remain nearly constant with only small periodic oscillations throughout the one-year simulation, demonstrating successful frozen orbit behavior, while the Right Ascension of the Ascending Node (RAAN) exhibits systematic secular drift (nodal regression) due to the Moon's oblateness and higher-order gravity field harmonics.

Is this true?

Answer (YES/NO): YES